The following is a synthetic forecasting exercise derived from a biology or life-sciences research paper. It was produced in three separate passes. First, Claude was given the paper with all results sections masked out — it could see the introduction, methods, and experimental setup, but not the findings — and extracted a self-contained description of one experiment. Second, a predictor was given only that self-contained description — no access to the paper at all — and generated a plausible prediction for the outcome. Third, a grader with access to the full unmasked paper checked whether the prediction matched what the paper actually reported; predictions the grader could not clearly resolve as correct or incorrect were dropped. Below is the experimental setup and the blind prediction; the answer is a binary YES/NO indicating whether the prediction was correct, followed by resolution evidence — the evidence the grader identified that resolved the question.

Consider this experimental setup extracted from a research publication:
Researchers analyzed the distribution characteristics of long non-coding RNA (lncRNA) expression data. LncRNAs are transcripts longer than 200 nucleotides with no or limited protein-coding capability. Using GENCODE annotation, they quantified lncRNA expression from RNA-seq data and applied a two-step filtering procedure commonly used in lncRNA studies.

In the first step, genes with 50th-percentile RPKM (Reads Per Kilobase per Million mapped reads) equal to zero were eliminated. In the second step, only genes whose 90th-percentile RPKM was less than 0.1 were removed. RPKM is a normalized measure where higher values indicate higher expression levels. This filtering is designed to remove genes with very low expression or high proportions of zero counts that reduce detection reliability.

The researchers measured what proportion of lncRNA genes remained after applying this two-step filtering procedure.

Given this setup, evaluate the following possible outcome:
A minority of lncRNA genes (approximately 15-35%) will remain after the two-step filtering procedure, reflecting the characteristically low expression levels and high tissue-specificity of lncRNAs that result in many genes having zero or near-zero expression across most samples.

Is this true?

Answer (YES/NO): YES